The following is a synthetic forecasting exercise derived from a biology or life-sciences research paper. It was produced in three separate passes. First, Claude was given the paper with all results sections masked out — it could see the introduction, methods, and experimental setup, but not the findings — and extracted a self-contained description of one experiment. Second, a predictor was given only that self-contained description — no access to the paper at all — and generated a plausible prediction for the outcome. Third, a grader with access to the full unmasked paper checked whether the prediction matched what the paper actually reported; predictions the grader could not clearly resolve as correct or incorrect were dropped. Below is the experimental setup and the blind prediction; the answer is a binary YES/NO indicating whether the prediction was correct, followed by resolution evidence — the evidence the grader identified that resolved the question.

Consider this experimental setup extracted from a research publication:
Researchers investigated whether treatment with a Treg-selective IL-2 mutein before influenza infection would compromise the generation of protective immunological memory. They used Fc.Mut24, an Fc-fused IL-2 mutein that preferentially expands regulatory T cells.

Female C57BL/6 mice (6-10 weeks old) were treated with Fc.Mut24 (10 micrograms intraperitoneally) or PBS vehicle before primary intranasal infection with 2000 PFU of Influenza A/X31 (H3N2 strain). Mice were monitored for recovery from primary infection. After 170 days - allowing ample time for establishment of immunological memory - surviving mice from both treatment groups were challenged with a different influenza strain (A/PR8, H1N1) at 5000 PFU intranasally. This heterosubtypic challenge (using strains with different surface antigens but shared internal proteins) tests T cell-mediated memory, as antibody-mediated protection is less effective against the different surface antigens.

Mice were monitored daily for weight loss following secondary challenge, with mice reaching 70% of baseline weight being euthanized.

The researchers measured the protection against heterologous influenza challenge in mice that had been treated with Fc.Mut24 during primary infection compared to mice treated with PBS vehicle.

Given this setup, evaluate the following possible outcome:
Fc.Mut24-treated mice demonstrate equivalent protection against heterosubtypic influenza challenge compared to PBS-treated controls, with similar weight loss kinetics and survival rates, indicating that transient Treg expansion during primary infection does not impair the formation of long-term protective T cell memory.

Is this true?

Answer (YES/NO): YES